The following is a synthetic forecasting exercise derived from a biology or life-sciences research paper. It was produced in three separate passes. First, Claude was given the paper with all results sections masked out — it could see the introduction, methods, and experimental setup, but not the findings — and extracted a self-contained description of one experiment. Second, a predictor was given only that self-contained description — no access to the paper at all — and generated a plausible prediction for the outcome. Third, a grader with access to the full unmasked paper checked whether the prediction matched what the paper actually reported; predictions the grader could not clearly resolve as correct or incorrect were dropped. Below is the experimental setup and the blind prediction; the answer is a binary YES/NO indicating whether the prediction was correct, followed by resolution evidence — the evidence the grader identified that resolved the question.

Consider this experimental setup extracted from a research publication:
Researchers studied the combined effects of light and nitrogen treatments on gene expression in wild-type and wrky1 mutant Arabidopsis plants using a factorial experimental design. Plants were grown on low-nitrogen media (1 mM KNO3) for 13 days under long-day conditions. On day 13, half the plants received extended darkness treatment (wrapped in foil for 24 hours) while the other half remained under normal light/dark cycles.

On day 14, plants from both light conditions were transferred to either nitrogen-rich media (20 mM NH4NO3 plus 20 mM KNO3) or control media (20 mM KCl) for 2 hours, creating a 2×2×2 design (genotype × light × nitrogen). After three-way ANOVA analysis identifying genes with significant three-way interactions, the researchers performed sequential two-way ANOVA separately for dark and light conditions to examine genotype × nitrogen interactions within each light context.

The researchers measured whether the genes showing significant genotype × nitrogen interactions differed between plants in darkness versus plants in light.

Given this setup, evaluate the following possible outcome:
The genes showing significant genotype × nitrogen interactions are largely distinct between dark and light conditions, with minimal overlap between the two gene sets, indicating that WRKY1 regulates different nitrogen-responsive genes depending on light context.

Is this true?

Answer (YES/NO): YES